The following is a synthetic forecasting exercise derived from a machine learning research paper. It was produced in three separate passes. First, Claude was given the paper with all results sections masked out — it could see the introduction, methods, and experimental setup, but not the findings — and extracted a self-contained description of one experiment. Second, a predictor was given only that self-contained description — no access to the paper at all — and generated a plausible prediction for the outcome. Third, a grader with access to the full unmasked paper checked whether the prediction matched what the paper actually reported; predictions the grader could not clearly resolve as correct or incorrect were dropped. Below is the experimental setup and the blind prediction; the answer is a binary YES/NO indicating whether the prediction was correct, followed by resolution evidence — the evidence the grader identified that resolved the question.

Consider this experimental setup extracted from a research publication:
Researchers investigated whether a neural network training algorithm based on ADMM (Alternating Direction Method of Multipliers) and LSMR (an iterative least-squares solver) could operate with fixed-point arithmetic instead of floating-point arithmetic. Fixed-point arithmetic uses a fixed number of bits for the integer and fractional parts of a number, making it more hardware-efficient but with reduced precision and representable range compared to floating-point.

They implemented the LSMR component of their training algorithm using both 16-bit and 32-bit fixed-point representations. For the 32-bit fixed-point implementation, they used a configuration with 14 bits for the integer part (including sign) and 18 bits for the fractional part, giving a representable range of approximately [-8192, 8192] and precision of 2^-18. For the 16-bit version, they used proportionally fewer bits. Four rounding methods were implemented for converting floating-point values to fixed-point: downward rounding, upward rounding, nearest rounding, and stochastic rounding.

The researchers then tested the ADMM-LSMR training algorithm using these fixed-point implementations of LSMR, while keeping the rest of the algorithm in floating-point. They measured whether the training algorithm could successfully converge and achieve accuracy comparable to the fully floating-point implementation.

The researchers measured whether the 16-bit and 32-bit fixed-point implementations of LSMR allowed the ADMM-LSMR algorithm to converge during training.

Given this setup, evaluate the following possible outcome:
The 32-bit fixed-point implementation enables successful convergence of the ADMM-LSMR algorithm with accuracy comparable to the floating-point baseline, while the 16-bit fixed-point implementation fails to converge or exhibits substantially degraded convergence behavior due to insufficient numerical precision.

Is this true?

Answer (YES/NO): YES